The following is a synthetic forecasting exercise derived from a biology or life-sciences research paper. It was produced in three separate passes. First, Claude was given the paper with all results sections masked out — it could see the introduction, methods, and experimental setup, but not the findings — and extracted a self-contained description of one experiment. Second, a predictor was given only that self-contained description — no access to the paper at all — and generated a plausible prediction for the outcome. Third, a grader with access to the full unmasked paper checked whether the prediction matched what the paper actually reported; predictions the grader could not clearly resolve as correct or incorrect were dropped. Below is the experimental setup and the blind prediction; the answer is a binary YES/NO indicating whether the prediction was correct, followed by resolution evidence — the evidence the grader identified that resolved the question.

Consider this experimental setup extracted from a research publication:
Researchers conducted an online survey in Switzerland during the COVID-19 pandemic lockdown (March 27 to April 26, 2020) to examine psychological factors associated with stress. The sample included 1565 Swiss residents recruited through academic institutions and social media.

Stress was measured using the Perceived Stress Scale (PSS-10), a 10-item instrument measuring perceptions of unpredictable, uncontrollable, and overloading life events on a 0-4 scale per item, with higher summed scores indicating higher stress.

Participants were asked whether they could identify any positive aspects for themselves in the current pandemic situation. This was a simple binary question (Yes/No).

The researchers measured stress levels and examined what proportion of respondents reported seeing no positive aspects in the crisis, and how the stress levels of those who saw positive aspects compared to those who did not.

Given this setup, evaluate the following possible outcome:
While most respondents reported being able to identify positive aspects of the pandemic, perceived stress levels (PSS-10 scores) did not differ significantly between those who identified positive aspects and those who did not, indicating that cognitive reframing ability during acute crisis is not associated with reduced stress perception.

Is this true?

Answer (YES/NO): NO